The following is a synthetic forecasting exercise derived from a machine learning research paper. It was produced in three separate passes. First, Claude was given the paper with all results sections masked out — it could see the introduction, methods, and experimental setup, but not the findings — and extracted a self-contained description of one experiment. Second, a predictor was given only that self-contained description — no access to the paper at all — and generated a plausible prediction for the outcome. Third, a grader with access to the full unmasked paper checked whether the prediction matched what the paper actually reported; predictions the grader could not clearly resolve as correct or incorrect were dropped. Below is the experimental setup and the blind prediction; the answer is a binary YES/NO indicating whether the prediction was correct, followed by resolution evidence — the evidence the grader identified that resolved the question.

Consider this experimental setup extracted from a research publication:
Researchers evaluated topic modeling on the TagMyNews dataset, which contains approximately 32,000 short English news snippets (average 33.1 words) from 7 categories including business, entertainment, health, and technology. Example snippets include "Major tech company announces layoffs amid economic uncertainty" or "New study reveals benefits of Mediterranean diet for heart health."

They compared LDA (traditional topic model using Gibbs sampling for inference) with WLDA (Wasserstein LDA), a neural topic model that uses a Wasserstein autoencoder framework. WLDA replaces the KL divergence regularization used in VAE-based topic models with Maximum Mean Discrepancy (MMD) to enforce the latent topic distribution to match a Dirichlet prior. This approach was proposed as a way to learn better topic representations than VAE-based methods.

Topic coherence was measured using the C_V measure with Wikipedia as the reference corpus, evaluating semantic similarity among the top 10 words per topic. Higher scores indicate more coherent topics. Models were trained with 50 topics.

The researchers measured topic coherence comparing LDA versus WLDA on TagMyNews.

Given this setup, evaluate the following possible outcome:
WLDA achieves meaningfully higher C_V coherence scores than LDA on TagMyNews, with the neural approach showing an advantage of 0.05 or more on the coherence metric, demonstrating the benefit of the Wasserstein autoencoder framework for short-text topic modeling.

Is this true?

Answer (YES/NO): NO